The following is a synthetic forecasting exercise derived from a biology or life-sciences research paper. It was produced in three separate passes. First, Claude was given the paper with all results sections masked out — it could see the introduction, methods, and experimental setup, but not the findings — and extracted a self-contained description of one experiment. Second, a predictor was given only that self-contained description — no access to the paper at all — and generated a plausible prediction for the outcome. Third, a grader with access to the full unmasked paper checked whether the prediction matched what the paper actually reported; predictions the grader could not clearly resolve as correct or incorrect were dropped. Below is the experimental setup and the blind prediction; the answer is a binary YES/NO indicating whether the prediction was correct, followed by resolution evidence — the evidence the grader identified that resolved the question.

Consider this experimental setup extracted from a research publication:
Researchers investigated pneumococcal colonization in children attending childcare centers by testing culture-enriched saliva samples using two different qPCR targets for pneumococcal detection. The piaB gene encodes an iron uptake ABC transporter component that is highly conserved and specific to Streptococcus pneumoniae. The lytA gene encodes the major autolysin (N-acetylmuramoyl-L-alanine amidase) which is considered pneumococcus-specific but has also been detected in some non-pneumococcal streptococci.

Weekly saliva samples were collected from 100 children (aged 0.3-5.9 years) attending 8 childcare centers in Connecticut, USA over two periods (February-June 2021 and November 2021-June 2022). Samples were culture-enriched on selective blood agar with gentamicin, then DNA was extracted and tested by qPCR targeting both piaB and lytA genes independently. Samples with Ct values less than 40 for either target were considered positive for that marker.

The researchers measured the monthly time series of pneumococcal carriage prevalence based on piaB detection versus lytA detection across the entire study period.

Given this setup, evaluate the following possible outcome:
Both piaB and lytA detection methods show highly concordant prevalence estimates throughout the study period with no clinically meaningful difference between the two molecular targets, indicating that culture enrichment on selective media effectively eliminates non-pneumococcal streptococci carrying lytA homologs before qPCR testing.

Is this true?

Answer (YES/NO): NO